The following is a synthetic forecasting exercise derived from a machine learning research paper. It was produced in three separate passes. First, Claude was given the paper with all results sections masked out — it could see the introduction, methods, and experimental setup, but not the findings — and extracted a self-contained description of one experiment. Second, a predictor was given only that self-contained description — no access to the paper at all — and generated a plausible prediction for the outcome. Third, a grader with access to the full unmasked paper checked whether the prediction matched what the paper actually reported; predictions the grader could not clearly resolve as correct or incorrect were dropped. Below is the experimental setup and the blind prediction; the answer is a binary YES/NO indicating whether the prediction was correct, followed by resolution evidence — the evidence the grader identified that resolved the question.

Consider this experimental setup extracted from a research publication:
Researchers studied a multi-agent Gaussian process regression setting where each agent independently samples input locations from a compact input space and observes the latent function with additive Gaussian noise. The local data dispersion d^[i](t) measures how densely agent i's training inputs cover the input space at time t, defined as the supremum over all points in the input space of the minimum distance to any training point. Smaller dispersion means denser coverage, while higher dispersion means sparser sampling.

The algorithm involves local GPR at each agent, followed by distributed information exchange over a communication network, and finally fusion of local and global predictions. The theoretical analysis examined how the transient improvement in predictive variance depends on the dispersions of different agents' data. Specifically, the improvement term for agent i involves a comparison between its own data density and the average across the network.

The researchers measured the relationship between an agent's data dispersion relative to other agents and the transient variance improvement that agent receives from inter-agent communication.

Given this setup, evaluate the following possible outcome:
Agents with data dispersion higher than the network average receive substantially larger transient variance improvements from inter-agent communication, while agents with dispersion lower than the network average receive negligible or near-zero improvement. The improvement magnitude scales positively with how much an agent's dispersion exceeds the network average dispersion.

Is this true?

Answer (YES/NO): YES